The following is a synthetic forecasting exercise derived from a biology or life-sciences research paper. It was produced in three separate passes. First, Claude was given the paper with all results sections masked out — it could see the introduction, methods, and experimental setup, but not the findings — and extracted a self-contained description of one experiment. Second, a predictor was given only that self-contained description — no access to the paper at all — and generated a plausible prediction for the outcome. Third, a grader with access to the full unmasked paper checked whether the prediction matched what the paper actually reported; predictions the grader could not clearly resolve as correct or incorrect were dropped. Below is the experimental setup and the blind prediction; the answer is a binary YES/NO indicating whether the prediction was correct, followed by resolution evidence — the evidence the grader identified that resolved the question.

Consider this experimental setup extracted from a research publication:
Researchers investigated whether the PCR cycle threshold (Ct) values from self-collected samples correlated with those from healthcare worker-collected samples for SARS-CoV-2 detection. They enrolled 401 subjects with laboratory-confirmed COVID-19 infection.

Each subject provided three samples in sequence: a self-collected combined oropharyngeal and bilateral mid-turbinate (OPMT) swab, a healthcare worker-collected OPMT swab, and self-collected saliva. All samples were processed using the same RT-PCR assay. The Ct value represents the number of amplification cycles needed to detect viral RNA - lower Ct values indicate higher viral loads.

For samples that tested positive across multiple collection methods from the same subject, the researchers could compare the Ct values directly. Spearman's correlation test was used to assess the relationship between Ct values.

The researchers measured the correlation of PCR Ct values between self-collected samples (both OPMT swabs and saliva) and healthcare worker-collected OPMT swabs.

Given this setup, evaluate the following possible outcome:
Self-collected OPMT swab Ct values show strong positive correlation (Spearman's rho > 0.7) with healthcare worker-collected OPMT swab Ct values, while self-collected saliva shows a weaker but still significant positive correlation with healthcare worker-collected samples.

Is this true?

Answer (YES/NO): YES